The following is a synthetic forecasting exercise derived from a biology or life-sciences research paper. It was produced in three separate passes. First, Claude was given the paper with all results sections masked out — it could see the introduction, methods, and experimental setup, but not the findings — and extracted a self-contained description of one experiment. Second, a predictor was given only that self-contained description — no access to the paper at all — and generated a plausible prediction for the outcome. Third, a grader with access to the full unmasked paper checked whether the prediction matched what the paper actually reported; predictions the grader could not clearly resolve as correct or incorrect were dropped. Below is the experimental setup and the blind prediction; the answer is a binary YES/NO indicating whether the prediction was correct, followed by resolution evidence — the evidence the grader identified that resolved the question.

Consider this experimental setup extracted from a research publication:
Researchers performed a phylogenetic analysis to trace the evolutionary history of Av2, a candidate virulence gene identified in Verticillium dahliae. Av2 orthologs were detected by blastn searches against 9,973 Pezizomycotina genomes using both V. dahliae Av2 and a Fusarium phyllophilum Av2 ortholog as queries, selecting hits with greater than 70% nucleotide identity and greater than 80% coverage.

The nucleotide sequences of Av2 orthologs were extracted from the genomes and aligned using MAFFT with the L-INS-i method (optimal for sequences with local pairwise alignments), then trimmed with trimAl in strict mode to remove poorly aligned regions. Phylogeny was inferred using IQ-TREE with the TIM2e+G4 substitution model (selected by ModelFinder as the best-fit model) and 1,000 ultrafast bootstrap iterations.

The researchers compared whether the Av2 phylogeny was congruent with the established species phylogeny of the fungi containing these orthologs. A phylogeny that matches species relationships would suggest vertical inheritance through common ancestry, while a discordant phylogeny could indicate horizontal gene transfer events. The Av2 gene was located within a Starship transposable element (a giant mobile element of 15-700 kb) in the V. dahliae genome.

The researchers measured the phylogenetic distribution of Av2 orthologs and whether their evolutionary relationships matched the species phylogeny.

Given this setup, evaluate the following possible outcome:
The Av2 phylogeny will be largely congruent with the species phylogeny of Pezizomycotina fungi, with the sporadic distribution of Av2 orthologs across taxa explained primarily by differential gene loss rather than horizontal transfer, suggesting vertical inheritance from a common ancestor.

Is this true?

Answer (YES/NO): NO